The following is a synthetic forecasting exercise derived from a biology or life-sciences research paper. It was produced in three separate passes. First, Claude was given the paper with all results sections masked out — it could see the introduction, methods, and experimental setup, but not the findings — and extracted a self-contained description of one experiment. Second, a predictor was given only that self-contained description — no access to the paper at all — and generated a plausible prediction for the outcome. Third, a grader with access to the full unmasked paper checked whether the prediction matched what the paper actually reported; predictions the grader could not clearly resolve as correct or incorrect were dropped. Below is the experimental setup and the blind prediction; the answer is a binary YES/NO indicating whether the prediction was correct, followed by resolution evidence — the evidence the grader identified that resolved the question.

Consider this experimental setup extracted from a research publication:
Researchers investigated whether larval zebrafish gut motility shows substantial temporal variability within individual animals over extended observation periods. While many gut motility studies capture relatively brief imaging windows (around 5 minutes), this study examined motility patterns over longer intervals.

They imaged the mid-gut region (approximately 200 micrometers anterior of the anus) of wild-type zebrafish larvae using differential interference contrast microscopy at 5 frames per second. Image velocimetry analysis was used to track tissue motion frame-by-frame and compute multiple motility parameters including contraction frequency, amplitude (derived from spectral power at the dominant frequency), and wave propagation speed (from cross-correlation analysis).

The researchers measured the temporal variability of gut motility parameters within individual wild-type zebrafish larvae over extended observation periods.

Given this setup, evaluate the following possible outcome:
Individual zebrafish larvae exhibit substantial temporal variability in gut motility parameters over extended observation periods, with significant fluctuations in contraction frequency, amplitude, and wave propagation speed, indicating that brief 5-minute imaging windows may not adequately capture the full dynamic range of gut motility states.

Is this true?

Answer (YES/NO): NO